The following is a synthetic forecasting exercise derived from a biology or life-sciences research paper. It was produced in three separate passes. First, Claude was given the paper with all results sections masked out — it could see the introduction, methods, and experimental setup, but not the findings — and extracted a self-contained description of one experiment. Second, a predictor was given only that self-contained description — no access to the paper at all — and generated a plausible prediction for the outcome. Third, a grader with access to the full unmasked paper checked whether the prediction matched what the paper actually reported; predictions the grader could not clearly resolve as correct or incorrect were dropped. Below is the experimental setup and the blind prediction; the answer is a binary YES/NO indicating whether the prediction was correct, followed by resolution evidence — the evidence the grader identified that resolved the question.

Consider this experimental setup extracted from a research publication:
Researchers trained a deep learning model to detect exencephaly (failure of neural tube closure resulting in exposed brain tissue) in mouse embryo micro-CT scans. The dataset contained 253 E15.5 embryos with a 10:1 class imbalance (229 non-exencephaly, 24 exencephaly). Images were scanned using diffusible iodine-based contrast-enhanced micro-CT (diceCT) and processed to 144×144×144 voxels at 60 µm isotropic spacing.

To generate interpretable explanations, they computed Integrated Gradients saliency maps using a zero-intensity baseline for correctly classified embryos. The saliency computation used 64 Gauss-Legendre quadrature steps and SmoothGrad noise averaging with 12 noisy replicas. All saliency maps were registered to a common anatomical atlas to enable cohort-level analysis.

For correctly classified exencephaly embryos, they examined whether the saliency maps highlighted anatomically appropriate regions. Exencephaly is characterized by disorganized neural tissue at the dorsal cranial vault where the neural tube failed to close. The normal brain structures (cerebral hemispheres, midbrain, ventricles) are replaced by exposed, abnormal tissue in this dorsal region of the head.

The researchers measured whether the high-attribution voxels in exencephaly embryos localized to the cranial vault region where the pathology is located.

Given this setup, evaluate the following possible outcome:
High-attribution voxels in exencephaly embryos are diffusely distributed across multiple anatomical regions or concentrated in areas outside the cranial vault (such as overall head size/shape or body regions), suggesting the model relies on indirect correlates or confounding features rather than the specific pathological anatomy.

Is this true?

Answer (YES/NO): NO